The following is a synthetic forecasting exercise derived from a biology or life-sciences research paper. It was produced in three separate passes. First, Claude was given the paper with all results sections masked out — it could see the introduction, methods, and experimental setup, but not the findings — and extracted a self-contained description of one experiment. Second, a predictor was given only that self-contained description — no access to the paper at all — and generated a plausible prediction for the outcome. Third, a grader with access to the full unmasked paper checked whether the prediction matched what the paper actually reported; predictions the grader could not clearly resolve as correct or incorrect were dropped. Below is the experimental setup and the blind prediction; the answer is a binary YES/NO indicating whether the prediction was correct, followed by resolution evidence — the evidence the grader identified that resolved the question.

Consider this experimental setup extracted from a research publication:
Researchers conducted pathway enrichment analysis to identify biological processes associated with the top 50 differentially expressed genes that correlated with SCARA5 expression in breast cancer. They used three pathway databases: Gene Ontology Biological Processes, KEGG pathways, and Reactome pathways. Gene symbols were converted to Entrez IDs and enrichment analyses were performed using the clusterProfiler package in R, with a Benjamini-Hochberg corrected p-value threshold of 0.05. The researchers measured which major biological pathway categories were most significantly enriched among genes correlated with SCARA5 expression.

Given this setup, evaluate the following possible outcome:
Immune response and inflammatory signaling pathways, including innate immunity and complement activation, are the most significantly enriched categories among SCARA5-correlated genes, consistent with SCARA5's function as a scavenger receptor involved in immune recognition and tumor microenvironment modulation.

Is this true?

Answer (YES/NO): NO